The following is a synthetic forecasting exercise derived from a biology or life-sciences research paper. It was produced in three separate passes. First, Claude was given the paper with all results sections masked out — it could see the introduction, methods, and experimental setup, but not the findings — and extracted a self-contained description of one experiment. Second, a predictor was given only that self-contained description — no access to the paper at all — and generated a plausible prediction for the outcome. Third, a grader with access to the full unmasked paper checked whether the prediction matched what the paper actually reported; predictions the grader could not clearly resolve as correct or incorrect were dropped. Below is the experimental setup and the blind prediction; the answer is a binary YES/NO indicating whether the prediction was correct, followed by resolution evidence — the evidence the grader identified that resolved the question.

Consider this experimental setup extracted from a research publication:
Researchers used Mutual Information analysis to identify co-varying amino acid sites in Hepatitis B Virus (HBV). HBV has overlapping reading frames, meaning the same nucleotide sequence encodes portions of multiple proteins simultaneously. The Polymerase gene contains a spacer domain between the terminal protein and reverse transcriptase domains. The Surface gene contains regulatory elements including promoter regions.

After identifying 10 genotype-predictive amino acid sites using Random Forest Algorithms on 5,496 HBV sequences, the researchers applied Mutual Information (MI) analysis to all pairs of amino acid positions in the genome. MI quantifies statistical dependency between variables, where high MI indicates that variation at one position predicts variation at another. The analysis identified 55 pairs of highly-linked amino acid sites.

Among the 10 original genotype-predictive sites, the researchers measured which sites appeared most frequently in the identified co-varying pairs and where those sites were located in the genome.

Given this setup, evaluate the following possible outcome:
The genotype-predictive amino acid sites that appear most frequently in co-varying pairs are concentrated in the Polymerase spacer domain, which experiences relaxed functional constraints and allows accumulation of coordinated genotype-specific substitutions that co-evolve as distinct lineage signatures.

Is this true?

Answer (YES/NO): NO